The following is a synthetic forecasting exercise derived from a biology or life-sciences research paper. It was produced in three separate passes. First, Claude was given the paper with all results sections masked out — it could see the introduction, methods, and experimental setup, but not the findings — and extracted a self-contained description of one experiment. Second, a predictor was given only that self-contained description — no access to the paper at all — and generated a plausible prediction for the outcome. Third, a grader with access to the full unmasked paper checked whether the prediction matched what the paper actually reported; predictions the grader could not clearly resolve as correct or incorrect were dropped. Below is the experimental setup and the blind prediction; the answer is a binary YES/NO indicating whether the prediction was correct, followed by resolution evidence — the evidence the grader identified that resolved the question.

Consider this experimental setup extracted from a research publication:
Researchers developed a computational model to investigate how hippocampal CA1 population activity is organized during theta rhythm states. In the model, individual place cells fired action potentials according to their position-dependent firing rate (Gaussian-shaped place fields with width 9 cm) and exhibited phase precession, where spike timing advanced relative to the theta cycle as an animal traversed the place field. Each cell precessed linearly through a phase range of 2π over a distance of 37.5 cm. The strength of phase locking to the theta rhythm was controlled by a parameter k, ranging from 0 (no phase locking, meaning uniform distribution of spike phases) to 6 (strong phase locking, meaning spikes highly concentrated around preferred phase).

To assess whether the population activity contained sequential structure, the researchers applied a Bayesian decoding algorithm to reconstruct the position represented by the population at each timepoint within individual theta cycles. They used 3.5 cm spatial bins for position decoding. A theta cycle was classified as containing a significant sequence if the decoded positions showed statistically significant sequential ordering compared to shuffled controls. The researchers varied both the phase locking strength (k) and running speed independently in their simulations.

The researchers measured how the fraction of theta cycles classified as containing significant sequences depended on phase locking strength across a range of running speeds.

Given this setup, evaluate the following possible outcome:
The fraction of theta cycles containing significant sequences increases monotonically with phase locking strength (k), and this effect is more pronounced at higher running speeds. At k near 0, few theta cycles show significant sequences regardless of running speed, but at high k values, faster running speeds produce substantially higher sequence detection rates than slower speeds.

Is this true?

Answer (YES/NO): NO